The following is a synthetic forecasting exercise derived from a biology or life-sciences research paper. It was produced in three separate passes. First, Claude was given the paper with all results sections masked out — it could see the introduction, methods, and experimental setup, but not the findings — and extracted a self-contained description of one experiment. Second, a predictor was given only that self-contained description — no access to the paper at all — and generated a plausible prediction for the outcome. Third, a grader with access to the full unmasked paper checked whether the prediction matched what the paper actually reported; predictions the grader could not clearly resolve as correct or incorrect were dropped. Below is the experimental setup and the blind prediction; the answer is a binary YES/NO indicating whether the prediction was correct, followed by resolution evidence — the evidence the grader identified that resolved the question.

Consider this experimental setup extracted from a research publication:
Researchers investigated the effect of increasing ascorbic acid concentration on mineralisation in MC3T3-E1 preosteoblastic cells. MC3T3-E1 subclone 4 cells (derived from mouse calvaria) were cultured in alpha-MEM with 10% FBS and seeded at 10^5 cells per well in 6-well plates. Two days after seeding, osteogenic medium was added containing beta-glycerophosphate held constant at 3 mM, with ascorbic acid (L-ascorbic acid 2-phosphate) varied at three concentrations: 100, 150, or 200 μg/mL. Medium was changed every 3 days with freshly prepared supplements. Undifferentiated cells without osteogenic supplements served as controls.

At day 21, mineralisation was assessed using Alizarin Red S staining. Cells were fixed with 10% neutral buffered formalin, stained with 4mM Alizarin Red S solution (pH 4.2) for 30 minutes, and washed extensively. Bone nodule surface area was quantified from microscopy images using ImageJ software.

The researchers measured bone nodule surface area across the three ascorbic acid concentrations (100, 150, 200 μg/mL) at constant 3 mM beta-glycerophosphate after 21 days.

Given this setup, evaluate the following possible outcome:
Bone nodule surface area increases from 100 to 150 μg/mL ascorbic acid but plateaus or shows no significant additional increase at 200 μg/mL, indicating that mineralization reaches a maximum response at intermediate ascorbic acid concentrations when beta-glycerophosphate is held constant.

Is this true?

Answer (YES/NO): NO